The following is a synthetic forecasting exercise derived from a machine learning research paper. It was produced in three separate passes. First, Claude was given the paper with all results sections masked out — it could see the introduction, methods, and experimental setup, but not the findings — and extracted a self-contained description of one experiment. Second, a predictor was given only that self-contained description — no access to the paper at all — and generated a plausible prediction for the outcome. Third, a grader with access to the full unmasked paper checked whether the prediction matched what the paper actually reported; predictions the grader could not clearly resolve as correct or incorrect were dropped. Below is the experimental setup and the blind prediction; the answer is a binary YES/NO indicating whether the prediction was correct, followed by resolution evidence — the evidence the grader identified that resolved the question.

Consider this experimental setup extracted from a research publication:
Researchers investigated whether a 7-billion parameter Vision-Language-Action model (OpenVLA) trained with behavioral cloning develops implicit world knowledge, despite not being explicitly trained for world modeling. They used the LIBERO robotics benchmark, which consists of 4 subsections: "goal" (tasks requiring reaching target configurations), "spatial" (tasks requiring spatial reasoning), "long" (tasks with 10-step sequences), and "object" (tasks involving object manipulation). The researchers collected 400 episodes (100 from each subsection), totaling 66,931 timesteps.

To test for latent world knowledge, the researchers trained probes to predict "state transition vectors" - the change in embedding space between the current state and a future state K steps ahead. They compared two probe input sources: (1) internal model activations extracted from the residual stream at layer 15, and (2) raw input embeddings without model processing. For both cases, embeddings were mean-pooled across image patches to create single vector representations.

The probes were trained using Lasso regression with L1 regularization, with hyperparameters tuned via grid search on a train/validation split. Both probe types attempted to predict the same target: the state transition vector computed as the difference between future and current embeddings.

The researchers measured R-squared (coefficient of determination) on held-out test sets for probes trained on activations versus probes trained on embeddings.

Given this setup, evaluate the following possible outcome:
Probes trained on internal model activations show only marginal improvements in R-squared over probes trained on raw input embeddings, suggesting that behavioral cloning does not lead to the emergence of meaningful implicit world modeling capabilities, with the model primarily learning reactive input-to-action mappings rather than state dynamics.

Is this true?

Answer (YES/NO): NO